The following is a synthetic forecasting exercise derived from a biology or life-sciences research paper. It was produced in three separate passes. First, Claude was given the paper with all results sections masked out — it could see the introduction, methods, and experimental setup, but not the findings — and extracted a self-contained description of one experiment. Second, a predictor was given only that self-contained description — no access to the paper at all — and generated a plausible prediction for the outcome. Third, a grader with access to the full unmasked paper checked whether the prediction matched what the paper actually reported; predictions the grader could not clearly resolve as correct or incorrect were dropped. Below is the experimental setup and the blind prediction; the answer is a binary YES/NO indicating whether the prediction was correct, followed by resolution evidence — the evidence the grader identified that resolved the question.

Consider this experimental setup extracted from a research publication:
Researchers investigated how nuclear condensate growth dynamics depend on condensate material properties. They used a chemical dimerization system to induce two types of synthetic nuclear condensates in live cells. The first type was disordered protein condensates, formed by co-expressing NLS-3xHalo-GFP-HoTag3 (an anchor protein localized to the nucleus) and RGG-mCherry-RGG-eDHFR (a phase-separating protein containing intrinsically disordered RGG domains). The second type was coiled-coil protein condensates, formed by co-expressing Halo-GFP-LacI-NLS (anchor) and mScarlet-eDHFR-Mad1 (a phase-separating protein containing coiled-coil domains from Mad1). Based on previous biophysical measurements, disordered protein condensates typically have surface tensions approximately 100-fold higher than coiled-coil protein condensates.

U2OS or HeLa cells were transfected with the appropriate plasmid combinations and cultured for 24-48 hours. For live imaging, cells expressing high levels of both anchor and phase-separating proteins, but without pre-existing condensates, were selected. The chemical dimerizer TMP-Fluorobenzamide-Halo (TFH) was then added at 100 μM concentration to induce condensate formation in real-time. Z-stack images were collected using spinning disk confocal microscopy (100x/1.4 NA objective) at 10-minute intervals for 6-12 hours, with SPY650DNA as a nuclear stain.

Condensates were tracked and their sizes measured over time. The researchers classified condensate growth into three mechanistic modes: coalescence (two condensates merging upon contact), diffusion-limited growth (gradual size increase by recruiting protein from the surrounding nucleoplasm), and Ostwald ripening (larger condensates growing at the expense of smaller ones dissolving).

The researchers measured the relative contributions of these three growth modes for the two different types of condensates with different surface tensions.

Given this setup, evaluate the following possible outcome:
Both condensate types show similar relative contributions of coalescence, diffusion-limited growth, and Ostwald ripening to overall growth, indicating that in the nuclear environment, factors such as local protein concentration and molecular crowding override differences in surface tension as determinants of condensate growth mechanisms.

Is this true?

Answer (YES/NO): NO